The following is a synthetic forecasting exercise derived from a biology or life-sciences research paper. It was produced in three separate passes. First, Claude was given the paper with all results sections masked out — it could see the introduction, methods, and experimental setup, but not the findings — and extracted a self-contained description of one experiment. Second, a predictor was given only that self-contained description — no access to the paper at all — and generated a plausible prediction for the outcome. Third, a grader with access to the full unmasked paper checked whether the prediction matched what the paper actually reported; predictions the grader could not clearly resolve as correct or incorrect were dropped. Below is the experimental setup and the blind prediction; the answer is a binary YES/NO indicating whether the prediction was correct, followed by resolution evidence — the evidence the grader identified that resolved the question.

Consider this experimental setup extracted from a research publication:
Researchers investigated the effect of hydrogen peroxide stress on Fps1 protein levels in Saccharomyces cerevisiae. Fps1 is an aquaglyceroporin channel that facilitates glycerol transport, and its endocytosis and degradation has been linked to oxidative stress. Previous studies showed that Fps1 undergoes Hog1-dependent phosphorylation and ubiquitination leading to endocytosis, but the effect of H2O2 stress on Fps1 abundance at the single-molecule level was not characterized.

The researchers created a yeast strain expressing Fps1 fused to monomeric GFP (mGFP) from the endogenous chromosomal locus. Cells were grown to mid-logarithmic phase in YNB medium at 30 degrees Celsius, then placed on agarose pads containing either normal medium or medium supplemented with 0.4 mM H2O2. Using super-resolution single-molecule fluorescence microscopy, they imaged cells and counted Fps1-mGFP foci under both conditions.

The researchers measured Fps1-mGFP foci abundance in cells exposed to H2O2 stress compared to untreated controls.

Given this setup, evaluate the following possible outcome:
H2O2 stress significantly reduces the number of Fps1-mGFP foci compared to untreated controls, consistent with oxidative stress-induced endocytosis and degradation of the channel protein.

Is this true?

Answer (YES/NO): YES